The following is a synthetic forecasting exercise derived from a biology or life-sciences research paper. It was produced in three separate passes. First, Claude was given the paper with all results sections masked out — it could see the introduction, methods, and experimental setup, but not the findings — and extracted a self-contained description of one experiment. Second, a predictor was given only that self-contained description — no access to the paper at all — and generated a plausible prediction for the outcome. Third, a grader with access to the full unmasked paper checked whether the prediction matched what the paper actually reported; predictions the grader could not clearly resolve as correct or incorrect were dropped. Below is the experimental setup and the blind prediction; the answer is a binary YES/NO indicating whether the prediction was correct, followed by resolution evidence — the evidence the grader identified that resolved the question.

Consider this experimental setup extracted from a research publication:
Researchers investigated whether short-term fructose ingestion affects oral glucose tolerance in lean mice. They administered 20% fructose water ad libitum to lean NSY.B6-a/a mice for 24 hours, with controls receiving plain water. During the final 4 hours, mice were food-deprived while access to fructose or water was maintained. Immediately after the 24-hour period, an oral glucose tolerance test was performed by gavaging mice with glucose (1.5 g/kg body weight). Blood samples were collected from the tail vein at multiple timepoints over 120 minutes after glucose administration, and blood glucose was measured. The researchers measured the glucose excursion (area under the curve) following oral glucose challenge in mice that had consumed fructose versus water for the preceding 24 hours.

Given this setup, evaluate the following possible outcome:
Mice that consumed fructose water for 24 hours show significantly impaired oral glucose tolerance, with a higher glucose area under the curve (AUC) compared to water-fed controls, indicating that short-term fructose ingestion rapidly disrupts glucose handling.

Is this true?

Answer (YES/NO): NO